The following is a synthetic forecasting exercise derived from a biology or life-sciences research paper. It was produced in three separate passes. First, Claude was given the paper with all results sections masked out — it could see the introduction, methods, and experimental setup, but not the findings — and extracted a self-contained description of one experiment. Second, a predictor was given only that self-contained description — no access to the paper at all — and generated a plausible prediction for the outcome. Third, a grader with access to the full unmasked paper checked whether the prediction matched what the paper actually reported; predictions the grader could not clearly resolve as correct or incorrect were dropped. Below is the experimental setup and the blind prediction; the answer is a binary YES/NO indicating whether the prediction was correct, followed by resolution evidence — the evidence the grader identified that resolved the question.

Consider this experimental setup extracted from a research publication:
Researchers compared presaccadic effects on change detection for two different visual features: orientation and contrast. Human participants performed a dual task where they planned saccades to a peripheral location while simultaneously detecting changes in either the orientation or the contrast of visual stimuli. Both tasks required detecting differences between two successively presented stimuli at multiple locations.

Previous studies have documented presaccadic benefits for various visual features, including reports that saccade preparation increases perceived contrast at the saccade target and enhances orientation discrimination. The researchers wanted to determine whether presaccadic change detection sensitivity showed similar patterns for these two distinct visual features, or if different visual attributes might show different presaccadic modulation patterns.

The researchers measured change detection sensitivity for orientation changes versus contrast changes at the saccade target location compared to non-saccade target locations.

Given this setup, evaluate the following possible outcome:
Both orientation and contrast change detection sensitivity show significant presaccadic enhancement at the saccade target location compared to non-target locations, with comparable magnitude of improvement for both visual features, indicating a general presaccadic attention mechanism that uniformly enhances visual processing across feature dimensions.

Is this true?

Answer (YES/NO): NO